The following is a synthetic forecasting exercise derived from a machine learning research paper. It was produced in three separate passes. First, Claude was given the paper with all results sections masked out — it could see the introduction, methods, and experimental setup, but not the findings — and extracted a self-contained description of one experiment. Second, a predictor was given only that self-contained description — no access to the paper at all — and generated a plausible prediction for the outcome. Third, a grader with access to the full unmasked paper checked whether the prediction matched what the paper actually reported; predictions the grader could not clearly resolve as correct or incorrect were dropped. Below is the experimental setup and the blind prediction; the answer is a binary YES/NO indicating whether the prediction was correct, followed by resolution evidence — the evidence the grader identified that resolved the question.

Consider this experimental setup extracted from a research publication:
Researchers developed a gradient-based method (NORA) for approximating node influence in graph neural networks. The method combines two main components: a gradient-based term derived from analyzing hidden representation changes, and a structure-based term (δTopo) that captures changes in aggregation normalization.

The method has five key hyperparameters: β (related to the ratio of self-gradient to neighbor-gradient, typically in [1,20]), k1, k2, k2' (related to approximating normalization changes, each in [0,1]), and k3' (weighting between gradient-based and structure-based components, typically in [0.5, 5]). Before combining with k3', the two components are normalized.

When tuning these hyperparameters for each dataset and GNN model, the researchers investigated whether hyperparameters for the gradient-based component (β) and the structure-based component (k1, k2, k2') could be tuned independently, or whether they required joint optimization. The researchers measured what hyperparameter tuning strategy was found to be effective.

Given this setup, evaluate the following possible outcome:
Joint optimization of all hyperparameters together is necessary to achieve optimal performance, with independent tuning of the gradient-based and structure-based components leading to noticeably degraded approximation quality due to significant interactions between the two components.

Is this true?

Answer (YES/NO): NO